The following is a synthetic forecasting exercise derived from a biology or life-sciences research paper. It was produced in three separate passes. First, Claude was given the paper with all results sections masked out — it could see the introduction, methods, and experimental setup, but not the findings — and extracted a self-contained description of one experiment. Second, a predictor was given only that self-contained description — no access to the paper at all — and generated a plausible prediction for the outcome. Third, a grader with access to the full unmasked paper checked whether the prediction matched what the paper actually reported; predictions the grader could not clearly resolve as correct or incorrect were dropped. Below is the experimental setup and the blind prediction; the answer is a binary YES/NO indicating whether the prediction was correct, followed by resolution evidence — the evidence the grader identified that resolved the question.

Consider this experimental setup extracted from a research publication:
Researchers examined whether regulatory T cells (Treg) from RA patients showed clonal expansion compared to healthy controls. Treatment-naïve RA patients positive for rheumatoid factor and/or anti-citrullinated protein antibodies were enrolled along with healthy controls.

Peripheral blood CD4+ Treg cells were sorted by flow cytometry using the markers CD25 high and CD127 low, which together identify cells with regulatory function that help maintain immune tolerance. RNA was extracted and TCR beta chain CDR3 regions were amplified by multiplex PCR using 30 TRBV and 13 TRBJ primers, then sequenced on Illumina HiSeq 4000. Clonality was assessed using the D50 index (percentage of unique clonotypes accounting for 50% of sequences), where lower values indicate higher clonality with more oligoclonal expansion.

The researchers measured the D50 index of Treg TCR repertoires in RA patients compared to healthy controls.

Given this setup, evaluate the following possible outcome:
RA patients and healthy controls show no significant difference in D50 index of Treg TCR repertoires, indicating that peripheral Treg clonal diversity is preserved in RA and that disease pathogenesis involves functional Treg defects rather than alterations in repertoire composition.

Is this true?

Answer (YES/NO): YES